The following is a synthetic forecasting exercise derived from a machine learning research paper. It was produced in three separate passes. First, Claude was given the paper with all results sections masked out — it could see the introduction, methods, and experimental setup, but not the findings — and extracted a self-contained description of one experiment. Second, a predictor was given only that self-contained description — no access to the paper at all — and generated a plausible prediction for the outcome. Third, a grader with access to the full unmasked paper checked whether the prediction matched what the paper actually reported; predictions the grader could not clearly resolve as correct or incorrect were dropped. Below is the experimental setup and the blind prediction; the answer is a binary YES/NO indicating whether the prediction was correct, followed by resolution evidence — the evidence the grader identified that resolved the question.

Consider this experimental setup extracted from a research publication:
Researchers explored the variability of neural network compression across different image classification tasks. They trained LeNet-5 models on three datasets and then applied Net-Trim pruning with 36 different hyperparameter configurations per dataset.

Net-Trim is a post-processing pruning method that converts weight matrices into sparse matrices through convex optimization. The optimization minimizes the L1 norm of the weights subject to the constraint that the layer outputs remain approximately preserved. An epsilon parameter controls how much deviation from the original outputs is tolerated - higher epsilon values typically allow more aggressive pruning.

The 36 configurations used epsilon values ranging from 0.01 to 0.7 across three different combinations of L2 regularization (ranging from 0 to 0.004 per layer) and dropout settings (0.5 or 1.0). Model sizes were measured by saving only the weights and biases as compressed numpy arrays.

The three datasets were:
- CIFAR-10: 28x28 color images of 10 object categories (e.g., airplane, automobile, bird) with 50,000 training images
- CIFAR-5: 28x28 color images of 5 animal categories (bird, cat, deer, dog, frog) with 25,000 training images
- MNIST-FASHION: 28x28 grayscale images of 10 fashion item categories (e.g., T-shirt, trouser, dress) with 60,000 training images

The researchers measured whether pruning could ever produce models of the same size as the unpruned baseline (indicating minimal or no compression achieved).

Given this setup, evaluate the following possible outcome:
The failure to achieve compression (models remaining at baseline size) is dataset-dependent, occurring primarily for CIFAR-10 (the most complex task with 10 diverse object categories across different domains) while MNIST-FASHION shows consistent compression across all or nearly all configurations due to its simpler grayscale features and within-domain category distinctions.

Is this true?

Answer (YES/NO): NO